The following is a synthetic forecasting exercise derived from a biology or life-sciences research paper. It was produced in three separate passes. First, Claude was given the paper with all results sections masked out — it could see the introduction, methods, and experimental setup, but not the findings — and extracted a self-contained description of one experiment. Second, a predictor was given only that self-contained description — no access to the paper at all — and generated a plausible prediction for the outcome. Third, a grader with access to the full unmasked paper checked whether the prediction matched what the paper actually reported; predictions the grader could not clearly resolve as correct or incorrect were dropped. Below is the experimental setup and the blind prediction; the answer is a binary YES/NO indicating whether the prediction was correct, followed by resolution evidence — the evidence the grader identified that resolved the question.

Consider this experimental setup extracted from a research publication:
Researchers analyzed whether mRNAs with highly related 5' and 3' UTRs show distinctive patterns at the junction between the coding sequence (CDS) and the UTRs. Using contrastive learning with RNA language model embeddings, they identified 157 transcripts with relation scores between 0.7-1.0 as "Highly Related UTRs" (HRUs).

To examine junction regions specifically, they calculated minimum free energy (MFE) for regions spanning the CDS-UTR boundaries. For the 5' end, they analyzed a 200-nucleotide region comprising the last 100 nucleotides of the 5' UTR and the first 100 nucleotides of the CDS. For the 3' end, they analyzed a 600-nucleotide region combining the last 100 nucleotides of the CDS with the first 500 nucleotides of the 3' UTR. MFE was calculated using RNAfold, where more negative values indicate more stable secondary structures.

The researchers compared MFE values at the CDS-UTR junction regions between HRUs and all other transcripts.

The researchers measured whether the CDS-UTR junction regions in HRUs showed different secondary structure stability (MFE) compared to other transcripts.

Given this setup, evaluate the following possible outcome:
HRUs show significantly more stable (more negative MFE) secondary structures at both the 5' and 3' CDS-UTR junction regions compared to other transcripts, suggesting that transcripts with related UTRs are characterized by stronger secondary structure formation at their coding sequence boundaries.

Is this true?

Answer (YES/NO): NO